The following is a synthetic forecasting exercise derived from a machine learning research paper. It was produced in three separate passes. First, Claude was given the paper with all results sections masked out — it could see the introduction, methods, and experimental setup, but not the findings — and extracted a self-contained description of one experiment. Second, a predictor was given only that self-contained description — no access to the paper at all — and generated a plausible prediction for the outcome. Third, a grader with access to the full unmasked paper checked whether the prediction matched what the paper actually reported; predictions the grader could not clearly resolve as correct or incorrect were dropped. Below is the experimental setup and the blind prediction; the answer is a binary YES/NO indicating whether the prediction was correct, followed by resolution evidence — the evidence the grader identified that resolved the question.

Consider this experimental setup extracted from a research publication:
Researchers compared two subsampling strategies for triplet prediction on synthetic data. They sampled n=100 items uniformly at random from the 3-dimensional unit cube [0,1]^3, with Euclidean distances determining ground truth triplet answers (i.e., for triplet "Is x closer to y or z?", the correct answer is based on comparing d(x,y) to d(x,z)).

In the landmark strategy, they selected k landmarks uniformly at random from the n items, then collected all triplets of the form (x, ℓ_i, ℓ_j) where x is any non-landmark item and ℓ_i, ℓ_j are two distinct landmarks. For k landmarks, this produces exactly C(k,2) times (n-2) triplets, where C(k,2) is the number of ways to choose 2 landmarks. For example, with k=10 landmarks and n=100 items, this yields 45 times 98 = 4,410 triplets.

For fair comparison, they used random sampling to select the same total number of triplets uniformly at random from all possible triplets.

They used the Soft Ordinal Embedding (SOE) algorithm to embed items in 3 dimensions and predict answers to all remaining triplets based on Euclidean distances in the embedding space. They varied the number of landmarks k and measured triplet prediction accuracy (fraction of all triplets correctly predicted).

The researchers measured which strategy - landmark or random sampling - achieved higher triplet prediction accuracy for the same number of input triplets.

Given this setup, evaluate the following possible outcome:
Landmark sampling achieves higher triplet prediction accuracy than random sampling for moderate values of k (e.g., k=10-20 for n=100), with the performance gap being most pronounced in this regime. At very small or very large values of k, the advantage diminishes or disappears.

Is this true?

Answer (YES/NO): NO